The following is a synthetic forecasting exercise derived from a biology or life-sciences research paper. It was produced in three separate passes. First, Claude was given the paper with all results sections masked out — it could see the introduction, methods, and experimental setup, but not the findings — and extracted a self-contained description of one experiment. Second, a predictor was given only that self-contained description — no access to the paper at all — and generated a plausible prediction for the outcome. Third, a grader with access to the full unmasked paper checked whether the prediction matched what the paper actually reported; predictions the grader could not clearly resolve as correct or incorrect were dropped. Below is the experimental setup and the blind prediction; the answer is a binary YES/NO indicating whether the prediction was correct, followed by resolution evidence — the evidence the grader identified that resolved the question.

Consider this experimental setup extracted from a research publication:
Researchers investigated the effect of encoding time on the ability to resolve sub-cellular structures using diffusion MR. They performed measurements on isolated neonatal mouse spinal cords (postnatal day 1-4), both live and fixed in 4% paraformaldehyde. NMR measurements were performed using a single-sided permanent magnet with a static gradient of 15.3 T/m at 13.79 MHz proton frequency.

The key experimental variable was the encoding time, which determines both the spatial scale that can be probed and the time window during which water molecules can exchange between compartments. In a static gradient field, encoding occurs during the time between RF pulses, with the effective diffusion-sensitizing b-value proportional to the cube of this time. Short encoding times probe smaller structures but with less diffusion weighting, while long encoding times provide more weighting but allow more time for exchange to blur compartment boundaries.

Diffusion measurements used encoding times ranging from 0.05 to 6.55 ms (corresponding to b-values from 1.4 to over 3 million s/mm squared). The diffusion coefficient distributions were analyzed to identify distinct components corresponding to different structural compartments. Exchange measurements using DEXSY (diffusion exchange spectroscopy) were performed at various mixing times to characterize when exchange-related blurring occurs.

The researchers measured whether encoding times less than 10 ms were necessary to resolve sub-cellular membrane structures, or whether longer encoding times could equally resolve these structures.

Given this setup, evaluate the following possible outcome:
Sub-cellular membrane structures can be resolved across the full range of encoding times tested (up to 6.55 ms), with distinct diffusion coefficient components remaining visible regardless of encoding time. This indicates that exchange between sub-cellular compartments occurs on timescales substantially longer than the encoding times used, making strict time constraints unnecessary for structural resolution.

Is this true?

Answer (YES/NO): NO